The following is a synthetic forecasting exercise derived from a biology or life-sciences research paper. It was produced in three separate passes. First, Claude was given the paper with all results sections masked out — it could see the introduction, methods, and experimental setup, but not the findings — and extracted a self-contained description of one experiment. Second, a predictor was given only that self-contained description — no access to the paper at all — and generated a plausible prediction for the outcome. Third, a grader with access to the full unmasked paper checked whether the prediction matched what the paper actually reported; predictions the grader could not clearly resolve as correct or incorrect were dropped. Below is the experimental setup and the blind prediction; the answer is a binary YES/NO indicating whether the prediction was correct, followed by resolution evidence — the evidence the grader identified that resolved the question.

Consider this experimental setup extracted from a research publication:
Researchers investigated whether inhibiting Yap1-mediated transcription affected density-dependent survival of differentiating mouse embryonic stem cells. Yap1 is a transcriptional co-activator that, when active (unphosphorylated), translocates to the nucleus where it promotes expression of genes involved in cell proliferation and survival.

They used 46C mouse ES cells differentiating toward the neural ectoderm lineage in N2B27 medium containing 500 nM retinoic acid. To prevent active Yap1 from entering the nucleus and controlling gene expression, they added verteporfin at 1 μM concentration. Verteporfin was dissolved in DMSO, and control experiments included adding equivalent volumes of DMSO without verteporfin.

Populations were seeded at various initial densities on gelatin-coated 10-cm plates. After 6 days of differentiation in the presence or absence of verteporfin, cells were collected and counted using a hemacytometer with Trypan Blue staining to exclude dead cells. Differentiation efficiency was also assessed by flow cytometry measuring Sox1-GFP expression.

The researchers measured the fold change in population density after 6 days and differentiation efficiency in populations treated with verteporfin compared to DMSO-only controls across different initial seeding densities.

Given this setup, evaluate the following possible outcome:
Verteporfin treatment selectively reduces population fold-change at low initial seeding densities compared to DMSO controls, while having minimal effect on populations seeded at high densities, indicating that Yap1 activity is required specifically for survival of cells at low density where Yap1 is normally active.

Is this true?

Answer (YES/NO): NO